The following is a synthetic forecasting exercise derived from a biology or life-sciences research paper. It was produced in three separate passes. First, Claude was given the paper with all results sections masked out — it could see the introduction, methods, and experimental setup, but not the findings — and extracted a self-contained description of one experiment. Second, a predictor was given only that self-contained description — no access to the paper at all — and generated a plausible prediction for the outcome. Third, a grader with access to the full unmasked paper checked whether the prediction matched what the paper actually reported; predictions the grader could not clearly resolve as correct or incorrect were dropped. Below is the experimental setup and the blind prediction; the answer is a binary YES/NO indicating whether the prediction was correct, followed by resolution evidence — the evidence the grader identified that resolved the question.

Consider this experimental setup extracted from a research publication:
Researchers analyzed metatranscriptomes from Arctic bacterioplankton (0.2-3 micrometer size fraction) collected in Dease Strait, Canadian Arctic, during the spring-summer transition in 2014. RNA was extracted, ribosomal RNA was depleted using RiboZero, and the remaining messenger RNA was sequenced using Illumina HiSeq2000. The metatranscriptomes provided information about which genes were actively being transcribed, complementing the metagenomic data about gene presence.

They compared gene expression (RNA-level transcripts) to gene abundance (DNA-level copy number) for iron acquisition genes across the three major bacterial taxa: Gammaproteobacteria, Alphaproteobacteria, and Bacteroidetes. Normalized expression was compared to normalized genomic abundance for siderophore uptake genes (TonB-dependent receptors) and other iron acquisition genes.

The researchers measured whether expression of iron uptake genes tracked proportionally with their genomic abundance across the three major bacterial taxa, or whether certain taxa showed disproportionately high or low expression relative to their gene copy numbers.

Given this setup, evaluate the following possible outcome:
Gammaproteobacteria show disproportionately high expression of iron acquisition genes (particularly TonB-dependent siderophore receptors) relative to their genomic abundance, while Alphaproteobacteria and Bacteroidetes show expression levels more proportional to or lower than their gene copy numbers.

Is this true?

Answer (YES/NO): NO